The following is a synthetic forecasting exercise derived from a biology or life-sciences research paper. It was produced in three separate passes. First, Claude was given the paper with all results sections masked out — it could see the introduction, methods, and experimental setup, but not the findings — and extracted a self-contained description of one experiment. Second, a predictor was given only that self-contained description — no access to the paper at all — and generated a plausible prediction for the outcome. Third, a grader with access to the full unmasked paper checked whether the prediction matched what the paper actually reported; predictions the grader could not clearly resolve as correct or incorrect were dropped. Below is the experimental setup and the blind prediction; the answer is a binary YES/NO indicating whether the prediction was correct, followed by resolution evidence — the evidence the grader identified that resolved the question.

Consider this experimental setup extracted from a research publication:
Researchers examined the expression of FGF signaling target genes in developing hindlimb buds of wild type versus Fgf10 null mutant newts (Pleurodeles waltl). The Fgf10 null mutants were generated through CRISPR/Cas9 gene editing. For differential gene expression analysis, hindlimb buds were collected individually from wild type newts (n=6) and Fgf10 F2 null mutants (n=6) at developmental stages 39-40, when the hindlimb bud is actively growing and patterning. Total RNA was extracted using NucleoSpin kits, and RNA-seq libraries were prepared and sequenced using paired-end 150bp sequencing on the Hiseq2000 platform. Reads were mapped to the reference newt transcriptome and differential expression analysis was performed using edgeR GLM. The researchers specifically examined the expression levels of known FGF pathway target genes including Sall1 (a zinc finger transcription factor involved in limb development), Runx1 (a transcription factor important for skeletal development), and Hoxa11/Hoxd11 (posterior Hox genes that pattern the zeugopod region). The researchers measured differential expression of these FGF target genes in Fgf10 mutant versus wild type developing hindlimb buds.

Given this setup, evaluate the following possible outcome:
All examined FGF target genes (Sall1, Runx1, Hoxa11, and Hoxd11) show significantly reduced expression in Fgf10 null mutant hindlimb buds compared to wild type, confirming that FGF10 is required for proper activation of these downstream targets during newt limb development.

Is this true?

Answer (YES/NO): YES